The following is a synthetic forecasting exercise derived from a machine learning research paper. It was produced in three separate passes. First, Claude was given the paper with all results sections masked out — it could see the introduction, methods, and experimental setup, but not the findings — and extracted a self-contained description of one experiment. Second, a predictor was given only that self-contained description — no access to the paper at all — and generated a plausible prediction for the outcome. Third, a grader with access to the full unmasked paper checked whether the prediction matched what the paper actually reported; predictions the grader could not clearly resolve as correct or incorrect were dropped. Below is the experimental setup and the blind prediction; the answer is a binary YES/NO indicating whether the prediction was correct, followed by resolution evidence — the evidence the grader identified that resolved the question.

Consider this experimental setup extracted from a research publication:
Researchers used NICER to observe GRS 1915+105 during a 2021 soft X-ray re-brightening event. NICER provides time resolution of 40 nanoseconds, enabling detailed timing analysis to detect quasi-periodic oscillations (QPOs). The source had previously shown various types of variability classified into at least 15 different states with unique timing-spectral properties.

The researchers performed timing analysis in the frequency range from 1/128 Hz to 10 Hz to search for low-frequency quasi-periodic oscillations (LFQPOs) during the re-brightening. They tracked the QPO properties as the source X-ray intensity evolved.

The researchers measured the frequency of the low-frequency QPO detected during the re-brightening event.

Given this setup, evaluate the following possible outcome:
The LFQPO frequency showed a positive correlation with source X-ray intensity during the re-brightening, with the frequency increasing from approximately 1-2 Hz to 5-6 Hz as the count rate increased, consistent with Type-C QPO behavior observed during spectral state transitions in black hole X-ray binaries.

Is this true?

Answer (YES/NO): NO